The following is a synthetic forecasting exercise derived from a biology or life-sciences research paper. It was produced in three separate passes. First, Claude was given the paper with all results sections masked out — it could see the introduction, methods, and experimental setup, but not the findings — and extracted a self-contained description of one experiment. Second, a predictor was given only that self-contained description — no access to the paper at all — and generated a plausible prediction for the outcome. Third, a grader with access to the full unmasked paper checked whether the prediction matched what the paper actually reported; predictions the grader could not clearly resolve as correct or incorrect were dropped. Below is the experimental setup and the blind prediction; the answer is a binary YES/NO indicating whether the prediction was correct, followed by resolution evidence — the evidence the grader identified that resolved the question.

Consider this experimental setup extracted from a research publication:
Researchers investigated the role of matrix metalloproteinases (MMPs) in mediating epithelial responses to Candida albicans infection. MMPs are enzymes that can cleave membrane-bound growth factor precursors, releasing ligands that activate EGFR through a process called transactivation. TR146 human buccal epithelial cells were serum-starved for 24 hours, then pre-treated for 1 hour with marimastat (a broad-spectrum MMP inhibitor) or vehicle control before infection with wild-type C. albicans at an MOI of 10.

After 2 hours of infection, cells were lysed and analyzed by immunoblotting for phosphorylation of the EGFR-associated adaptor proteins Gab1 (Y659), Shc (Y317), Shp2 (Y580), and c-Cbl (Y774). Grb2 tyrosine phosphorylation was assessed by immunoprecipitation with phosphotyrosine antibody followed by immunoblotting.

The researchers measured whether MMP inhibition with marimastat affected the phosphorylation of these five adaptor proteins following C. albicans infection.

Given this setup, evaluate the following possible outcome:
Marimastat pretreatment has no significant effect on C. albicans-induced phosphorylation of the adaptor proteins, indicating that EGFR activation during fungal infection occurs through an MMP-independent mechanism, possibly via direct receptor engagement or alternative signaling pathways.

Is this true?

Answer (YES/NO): NO